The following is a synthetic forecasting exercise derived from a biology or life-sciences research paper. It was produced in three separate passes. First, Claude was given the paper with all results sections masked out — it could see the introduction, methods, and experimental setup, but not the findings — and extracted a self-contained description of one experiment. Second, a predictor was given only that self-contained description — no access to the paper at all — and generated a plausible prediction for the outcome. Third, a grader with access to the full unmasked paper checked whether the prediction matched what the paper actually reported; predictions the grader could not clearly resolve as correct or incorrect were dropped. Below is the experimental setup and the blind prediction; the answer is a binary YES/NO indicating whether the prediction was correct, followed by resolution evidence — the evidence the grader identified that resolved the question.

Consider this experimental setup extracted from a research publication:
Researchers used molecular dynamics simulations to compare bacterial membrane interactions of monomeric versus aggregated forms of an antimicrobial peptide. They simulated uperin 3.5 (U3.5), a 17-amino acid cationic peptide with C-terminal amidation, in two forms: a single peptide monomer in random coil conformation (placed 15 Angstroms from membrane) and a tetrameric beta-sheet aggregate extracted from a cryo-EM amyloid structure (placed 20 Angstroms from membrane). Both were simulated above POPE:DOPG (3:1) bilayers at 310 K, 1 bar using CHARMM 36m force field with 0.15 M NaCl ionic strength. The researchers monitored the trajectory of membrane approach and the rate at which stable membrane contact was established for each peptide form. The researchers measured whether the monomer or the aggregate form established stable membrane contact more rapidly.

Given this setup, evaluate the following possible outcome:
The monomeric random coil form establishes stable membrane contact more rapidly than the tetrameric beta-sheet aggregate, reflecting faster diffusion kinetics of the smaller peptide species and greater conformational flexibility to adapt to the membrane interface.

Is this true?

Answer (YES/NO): YES